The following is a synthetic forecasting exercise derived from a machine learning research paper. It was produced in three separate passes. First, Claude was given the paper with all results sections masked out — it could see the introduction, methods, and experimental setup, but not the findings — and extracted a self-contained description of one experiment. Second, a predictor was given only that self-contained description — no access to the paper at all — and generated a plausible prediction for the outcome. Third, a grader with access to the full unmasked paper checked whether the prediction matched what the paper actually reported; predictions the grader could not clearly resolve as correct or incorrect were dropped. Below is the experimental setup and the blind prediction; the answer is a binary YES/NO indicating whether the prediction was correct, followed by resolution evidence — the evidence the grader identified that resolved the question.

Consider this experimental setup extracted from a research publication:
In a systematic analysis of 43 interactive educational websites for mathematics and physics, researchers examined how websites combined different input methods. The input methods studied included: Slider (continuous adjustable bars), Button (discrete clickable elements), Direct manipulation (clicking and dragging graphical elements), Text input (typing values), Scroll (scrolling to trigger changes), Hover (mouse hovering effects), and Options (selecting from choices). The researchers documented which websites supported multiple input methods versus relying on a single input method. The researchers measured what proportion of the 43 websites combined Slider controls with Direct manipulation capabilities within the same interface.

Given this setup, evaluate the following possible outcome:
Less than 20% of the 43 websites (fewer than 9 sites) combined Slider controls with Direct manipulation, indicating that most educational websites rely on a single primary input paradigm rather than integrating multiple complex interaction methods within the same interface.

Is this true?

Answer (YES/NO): NO